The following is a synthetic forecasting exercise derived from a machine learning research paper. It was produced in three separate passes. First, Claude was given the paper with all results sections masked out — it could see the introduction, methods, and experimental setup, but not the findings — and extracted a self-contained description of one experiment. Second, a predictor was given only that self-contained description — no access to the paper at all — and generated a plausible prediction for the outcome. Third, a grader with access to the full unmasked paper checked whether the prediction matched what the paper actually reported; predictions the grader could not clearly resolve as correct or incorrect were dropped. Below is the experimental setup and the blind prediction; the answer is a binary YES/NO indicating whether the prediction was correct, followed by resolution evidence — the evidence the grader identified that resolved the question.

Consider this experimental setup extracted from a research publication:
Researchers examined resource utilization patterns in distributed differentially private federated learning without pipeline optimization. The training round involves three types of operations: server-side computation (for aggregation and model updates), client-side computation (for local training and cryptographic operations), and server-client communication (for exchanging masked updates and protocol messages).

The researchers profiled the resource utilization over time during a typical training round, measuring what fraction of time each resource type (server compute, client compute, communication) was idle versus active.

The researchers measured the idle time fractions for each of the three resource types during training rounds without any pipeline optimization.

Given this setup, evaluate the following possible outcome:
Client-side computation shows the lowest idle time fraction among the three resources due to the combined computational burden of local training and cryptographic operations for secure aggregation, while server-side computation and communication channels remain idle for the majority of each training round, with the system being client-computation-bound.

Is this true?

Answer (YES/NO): NO